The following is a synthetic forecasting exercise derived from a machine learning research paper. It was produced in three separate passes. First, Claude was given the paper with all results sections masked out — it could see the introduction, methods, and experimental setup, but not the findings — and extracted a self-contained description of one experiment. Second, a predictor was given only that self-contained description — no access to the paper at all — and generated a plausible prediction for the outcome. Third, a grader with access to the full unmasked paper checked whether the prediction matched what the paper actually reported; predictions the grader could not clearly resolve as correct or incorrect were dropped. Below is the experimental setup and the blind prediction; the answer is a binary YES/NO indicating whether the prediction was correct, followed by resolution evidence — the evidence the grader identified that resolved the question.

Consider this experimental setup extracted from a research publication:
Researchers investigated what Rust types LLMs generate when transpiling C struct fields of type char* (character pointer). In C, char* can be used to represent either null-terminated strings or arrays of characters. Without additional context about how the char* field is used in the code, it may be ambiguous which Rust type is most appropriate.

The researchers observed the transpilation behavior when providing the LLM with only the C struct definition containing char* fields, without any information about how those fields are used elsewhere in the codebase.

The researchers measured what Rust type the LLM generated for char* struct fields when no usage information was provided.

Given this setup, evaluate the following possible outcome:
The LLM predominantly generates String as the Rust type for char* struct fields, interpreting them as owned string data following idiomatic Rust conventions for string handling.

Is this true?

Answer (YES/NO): NO